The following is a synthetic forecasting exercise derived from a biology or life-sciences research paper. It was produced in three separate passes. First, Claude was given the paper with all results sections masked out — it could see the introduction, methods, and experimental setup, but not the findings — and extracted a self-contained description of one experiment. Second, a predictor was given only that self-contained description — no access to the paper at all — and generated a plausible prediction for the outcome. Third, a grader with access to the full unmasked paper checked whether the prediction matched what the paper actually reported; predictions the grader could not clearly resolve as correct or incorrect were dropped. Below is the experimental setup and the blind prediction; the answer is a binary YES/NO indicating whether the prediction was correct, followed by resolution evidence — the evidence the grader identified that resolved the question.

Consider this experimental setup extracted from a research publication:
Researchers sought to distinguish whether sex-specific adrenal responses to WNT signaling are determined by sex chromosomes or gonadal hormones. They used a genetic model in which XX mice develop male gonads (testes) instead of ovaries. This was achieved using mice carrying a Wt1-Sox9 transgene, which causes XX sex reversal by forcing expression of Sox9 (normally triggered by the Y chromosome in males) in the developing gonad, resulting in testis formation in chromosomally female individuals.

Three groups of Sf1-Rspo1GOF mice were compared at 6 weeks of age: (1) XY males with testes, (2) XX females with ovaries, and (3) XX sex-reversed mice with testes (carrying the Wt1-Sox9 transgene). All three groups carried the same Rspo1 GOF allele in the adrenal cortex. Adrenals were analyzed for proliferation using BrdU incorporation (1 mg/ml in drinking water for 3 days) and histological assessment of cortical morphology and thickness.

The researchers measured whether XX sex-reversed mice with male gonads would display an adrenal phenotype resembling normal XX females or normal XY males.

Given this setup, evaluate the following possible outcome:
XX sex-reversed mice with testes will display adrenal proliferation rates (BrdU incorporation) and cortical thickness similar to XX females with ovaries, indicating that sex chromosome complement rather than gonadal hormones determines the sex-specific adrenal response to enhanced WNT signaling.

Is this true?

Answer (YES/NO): NO